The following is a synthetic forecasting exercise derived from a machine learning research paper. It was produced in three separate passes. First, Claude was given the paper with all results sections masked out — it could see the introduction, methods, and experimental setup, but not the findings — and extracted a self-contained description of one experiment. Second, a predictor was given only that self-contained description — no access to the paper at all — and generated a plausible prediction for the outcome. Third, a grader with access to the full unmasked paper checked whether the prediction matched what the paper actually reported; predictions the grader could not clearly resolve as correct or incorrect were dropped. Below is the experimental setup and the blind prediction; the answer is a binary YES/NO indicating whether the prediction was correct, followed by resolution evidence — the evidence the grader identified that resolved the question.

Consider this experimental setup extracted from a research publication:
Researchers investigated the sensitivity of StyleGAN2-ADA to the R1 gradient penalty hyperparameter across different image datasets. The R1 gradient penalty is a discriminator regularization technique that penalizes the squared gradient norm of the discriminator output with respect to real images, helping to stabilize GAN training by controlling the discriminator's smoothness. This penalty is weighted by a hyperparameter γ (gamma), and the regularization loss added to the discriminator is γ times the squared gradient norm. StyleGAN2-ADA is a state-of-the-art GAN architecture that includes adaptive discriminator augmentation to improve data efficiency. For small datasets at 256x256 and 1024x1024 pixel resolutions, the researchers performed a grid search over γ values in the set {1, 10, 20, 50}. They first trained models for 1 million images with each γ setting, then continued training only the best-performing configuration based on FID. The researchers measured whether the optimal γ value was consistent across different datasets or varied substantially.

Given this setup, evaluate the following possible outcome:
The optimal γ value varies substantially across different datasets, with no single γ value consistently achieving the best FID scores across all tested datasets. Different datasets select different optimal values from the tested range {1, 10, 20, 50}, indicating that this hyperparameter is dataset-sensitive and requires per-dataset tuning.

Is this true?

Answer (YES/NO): YES